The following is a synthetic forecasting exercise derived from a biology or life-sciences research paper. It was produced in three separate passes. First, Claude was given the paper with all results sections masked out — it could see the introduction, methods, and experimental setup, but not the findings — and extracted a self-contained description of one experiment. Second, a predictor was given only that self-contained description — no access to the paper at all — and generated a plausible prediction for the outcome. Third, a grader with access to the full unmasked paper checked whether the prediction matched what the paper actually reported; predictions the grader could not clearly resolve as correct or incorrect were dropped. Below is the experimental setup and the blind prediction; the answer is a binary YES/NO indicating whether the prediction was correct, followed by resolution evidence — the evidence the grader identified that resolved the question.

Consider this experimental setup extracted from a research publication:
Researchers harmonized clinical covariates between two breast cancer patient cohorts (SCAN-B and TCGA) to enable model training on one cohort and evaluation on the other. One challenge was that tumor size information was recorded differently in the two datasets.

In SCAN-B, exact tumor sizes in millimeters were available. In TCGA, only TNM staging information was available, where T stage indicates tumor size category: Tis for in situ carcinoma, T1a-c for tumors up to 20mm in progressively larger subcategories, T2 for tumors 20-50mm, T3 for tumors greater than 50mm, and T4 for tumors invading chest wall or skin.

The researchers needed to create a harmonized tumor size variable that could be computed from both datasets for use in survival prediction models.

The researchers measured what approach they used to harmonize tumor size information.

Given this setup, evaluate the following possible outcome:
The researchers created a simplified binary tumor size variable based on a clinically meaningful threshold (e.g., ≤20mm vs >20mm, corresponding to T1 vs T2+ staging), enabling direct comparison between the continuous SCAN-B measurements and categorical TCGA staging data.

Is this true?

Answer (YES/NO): YES